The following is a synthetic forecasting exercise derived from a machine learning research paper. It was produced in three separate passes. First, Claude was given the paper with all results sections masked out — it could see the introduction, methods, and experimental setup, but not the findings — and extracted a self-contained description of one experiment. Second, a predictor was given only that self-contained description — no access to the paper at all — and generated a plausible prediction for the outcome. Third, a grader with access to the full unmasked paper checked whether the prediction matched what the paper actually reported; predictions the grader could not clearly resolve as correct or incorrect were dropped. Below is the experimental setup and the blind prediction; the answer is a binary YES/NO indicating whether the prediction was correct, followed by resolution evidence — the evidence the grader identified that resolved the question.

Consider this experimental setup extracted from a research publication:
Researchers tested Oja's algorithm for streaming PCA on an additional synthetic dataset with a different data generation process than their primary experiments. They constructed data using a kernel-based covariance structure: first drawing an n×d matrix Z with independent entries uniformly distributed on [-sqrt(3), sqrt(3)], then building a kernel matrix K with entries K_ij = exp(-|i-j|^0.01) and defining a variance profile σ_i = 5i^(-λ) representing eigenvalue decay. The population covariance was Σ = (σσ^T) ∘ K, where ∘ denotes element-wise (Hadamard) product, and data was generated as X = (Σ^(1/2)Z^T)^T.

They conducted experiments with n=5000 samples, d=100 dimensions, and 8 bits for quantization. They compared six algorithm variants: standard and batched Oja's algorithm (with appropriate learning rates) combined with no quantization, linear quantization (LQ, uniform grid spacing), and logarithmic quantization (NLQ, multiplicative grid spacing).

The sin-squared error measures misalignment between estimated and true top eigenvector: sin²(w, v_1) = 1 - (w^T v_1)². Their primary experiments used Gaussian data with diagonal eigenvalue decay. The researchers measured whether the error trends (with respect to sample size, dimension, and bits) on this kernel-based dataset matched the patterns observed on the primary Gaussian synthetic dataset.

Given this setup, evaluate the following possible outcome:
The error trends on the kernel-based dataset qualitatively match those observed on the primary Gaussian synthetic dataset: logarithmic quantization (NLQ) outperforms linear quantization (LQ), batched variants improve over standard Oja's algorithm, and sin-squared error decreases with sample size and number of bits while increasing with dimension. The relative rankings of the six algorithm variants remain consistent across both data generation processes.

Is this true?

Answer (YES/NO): YES